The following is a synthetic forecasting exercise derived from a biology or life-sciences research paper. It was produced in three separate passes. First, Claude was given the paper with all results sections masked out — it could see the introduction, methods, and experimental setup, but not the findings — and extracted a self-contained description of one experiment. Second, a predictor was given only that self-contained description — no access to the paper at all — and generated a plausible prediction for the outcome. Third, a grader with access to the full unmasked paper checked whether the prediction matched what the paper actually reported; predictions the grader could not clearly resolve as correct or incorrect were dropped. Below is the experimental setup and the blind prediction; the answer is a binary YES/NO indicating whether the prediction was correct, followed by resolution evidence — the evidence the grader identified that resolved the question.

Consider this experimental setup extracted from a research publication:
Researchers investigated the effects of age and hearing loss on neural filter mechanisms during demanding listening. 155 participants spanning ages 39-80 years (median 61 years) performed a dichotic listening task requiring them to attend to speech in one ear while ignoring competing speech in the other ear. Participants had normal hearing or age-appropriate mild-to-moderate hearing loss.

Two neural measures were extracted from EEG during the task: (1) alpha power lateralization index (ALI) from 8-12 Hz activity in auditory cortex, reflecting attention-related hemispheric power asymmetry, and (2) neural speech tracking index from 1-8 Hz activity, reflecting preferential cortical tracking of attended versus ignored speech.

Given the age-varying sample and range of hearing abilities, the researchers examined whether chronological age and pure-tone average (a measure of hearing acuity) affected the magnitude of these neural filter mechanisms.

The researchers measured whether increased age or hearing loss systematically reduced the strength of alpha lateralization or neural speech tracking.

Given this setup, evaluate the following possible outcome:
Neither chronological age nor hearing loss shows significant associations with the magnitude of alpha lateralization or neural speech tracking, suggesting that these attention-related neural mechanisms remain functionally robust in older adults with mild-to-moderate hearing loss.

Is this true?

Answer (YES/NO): YES